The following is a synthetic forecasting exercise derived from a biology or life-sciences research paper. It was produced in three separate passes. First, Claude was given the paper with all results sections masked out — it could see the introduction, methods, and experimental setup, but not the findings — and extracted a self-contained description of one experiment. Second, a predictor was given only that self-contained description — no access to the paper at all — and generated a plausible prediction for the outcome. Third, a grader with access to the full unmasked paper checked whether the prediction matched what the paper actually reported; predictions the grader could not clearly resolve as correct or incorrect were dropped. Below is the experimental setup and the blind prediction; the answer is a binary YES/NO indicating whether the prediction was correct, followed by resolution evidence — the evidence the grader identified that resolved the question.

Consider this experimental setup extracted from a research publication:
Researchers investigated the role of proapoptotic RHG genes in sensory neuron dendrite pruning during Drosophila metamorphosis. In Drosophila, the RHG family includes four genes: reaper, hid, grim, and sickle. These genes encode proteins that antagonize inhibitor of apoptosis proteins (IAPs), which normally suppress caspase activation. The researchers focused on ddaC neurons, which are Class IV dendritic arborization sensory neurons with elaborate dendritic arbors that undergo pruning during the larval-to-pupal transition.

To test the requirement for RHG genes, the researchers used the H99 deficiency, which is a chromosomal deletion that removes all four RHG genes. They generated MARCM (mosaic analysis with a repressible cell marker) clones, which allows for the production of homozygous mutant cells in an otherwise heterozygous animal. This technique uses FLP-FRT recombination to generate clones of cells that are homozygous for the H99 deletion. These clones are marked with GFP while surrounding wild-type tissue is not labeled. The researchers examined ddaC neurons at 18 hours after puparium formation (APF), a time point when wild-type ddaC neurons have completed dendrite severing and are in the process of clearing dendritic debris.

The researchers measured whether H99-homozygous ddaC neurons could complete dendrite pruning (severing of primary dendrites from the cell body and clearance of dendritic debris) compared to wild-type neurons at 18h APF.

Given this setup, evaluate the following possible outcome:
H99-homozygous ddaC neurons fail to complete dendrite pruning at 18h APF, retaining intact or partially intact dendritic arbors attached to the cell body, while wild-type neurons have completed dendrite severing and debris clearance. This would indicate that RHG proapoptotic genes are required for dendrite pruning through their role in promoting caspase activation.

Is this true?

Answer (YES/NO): YES